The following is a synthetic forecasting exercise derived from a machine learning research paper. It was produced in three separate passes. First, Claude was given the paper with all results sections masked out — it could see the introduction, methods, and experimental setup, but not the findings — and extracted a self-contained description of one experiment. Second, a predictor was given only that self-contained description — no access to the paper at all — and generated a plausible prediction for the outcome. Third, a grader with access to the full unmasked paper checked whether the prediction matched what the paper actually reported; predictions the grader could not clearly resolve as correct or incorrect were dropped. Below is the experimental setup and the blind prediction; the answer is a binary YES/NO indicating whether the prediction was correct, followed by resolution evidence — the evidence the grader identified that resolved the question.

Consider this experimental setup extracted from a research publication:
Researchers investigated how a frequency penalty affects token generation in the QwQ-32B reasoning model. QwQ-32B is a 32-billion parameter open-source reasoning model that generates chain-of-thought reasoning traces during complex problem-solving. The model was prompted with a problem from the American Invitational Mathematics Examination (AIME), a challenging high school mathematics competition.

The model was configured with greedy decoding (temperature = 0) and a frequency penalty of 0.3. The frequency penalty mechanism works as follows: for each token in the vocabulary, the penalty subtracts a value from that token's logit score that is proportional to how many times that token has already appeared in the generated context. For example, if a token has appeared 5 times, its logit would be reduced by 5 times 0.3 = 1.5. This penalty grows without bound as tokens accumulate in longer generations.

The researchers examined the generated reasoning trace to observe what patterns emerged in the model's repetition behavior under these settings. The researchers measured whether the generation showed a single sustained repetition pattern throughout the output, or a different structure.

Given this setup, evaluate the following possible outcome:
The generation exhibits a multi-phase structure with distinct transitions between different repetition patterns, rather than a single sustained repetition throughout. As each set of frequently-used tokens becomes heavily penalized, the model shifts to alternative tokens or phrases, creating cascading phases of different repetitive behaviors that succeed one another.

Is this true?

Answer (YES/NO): YES